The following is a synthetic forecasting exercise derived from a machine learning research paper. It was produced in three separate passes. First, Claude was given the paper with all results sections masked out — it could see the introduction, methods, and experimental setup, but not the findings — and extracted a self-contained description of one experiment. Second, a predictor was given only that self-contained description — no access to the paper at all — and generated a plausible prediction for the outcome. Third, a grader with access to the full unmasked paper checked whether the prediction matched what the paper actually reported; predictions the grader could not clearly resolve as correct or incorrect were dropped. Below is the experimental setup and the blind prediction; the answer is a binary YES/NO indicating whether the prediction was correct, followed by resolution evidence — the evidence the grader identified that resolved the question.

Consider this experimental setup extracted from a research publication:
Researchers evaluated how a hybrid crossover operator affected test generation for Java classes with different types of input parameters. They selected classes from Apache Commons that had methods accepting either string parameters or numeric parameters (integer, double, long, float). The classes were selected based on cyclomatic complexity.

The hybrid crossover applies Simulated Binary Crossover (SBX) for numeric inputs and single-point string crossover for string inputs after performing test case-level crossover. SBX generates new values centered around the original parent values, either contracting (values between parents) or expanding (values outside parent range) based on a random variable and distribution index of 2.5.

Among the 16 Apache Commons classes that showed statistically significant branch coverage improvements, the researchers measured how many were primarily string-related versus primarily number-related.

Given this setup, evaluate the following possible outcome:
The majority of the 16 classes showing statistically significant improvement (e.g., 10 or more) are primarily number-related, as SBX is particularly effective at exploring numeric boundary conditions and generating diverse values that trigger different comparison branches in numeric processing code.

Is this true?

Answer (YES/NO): NO